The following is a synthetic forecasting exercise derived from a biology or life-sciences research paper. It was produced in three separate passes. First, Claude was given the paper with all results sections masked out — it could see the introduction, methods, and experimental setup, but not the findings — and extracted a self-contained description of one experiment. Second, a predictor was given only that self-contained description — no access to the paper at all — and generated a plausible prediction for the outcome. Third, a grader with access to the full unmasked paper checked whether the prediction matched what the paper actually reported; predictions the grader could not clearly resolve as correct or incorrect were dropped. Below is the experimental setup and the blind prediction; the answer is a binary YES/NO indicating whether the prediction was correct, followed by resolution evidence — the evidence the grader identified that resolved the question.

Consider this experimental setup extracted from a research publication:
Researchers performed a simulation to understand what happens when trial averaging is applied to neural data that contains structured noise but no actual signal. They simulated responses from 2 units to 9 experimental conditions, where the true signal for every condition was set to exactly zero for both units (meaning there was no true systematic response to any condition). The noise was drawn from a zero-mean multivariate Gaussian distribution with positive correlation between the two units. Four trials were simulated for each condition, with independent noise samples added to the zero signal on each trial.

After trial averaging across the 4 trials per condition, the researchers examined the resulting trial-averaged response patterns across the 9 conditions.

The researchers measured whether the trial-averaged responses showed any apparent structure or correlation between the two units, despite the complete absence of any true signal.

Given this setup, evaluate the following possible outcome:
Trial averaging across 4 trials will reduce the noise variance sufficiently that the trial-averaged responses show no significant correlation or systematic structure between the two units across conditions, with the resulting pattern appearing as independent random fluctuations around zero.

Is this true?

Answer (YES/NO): NO